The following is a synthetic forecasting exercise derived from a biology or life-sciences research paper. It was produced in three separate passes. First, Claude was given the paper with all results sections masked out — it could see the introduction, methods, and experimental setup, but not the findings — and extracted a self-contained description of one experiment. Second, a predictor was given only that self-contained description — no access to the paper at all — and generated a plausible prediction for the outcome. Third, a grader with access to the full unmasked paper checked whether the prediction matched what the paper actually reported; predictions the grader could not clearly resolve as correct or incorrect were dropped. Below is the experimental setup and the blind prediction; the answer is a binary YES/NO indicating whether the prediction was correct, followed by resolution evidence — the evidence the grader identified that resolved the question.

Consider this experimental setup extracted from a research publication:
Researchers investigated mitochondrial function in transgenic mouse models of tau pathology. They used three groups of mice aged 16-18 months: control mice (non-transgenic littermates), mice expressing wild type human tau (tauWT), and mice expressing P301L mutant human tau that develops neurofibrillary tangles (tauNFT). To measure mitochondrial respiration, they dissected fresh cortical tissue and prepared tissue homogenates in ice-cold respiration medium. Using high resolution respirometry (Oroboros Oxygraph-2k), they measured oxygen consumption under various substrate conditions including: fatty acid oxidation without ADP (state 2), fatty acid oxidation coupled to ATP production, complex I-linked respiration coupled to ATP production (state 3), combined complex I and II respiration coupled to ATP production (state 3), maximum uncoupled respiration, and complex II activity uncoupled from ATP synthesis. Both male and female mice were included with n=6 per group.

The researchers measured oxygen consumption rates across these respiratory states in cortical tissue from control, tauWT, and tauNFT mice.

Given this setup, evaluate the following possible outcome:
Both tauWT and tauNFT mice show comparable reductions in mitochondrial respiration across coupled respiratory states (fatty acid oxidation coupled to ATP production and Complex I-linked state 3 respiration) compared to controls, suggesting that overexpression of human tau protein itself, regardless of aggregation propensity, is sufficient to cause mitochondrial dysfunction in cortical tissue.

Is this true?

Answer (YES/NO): NO